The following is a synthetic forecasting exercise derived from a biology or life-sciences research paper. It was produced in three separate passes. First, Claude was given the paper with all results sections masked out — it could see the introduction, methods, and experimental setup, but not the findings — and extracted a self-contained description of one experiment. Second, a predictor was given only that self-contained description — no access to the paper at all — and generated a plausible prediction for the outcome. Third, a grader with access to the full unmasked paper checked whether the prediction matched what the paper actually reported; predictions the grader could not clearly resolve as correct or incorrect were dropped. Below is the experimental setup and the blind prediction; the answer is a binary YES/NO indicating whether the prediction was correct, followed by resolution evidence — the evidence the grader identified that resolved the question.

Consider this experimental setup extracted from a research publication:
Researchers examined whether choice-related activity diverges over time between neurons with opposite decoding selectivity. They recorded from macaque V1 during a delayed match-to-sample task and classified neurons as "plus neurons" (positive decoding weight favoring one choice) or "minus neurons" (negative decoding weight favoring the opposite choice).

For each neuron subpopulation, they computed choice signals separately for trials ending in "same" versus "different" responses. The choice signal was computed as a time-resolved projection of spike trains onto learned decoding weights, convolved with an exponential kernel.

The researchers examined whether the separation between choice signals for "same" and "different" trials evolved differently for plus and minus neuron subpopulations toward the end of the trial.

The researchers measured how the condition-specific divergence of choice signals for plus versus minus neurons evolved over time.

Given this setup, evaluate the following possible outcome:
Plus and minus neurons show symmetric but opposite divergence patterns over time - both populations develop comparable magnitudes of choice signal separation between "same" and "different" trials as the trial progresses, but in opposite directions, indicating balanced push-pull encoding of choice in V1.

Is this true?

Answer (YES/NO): NO